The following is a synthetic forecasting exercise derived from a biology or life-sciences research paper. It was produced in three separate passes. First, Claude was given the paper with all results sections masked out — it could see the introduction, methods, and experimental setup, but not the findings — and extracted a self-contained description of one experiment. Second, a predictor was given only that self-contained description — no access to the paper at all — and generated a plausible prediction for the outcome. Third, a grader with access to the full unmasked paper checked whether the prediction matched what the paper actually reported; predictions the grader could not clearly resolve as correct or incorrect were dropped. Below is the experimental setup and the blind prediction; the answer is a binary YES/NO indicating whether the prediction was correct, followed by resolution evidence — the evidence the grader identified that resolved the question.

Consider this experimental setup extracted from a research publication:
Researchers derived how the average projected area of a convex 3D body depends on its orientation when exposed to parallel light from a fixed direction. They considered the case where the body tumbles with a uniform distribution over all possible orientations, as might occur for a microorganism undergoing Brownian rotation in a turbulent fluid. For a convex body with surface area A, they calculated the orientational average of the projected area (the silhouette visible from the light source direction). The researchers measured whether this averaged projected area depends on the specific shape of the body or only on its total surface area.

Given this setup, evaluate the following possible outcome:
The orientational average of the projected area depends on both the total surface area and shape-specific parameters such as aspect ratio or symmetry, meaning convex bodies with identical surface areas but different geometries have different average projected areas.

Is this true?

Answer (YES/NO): NO